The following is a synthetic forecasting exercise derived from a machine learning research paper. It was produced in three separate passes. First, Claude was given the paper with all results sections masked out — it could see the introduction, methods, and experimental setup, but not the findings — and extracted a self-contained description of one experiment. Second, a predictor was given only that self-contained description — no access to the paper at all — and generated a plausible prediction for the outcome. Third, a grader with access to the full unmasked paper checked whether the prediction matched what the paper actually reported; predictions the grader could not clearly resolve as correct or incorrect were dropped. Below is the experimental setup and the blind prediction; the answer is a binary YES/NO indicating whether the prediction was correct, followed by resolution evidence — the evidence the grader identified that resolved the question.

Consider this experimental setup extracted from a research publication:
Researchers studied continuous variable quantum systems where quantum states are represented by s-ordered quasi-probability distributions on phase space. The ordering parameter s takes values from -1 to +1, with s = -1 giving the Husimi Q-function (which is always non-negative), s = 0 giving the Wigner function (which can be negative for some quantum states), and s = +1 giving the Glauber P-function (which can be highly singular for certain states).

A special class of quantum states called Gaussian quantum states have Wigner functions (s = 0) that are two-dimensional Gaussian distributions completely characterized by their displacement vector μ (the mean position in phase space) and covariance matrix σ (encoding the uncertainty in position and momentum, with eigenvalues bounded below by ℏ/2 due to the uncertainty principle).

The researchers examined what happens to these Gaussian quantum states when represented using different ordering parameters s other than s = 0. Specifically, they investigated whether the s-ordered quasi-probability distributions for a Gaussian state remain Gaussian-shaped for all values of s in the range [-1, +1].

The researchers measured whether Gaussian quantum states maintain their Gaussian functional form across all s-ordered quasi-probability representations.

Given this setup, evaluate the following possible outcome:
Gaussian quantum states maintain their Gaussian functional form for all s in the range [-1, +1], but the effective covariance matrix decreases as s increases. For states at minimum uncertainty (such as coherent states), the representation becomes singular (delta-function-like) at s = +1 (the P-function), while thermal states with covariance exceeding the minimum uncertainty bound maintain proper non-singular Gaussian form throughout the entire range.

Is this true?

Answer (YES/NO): YES